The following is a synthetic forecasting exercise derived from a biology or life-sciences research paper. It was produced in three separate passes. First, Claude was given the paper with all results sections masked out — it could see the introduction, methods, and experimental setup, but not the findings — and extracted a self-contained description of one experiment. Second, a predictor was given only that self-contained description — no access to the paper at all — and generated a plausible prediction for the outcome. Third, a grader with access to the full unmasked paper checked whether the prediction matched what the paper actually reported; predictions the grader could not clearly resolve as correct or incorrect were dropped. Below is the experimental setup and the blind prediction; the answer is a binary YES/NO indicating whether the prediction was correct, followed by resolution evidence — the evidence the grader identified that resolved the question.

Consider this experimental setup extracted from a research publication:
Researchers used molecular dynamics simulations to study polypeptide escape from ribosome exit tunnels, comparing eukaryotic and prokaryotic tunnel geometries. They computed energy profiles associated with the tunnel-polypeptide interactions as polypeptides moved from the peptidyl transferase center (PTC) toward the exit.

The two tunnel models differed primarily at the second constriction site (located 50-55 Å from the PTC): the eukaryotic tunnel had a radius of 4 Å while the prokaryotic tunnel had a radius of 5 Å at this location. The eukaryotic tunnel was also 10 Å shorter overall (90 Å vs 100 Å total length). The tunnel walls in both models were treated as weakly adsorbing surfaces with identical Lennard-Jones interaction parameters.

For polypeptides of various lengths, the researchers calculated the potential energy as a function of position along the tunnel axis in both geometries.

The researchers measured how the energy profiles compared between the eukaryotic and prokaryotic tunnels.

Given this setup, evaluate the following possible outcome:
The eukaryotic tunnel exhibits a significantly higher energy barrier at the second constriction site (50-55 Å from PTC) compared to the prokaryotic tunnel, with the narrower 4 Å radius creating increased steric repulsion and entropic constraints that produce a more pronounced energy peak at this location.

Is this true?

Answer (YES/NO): NO